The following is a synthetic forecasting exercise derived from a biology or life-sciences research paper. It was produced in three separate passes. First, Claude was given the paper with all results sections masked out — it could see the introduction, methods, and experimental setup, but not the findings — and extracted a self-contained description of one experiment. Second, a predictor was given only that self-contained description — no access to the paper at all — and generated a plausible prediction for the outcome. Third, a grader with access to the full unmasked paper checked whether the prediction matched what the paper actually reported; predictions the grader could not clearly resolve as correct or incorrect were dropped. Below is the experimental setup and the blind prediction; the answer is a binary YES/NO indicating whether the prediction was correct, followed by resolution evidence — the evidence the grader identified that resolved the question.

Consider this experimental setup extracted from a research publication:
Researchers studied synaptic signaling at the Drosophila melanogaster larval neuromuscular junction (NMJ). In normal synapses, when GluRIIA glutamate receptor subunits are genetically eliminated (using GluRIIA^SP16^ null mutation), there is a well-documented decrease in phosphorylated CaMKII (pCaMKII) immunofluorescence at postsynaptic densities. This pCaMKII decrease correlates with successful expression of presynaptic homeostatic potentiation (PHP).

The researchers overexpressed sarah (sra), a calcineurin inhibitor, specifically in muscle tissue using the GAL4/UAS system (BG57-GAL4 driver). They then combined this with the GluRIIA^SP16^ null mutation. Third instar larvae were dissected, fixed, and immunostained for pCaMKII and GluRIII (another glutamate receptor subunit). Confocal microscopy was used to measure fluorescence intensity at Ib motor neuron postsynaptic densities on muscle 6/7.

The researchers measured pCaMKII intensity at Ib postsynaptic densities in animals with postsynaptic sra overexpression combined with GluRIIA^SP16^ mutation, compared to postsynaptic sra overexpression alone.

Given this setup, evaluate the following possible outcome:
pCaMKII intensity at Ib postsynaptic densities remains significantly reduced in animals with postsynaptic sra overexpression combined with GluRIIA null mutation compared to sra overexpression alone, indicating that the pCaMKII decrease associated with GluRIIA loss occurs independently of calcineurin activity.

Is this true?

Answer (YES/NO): NO